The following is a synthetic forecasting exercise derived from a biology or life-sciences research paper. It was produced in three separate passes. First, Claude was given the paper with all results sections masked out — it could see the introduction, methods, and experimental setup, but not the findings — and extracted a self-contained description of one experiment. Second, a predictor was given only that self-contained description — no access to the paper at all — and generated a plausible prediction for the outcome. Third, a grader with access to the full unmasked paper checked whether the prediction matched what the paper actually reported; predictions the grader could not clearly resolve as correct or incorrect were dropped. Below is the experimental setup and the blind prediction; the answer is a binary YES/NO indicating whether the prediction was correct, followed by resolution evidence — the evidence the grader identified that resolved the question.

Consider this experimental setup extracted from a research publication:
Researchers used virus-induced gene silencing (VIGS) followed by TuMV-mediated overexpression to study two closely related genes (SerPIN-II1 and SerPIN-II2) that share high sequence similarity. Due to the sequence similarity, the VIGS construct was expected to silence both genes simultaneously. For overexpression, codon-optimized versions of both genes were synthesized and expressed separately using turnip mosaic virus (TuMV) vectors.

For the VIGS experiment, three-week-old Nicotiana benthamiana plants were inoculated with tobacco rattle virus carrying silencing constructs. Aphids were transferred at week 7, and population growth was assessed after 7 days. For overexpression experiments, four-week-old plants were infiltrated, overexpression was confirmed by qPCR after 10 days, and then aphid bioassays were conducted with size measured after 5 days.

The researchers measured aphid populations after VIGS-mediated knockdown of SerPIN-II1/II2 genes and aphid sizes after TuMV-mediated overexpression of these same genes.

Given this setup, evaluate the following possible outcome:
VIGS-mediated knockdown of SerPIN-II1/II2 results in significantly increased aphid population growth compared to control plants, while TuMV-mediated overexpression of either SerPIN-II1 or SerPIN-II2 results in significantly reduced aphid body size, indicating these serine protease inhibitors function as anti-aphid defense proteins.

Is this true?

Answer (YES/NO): YES